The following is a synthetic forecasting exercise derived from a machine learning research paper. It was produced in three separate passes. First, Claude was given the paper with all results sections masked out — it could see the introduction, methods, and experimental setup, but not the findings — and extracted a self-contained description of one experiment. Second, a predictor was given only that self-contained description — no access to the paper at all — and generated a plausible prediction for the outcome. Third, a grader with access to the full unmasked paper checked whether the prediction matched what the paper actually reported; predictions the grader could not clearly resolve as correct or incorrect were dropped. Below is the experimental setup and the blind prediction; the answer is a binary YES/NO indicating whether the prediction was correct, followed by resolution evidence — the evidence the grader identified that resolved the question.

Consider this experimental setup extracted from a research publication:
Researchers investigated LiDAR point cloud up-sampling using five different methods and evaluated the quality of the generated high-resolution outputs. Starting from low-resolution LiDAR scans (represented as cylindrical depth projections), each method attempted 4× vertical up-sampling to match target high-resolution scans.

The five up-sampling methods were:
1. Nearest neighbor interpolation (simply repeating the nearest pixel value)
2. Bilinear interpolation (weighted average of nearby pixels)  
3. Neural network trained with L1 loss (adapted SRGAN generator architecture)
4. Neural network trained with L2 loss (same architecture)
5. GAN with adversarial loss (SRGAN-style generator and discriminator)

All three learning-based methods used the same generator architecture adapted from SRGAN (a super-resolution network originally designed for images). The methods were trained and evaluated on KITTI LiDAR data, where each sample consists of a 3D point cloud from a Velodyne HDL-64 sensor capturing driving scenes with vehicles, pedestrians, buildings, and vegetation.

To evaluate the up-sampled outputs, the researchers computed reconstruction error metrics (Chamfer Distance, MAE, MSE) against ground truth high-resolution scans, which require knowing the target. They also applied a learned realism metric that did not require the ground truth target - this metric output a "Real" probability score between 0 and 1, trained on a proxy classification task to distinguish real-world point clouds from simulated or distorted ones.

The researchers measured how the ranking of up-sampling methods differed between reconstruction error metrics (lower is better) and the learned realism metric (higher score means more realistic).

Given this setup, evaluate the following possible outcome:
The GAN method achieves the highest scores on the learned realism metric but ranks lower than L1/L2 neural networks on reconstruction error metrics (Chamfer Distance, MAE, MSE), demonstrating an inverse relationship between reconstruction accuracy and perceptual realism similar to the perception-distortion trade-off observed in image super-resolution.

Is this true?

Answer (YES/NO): NO